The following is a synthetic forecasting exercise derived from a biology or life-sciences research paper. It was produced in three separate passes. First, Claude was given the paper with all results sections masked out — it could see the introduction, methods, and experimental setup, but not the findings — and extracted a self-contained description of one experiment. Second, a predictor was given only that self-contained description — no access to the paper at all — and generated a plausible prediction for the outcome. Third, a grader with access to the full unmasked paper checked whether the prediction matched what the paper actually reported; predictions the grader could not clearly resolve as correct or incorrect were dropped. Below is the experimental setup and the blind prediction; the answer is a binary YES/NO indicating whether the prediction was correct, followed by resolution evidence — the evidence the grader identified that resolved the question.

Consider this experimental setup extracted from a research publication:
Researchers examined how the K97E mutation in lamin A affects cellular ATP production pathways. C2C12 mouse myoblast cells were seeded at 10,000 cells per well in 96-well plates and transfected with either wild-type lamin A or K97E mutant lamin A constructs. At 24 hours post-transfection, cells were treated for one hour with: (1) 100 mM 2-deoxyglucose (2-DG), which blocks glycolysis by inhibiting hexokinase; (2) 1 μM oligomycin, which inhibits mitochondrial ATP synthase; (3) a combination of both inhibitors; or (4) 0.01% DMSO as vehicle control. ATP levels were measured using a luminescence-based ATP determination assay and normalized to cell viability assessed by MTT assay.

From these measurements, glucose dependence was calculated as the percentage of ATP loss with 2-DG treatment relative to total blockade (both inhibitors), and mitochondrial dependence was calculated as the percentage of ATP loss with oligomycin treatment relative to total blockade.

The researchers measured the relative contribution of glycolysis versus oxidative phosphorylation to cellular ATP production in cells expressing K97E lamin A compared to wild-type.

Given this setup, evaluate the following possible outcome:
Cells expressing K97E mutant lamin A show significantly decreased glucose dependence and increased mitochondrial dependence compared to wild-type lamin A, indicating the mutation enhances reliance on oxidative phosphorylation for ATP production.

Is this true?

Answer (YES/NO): NO